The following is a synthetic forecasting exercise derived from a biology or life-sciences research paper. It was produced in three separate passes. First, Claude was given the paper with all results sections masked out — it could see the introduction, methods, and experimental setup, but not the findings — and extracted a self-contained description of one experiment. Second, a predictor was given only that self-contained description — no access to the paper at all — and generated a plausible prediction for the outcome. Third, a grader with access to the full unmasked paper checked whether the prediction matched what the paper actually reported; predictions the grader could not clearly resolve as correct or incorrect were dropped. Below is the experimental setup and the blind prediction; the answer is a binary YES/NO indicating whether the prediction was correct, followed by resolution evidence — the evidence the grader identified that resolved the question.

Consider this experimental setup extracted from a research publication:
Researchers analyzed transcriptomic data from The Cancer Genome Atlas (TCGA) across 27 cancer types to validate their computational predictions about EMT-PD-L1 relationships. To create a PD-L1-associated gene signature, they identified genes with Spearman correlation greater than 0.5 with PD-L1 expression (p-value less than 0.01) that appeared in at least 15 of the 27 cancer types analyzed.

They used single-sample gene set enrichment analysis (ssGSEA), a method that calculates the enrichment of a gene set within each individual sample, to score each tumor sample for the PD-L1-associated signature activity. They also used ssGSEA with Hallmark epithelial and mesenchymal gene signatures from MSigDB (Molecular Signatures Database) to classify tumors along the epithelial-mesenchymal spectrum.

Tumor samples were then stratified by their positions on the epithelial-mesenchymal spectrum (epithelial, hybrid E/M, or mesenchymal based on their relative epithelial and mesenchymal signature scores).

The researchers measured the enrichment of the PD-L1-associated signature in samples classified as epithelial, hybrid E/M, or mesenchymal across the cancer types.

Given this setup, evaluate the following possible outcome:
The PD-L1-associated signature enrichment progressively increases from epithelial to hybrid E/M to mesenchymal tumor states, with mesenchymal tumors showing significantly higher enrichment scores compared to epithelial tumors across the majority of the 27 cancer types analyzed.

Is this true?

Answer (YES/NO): NO